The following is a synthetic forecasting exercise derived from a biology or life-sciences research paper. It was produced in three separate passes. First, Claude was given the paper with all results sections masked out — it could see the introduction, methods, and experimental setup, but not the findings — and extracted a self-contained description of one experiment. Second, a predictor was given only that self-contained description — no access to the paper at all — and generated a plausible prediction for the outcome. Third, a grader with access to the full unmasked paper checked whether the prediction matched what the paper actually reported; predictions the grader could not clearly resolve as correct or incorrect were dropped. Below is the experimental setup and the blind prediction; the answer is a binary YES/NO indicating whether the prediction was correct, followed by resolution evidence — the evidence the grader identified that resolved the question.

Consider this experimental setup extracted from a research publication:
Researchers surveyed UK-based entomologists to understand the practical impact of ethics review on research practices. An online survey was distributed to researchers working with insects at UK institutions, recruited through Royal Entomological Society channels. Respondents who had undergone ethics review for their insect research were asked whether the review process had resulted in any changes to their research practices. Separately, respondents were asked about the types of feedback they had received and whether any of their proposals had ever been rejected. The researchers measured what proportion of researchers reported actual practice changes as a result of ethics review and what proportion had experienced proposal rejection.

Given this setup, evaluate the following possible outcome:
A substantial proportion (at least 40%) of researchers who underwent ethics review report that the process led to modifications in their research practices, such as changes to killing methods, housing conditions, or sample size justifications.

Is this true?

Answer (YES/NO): NO